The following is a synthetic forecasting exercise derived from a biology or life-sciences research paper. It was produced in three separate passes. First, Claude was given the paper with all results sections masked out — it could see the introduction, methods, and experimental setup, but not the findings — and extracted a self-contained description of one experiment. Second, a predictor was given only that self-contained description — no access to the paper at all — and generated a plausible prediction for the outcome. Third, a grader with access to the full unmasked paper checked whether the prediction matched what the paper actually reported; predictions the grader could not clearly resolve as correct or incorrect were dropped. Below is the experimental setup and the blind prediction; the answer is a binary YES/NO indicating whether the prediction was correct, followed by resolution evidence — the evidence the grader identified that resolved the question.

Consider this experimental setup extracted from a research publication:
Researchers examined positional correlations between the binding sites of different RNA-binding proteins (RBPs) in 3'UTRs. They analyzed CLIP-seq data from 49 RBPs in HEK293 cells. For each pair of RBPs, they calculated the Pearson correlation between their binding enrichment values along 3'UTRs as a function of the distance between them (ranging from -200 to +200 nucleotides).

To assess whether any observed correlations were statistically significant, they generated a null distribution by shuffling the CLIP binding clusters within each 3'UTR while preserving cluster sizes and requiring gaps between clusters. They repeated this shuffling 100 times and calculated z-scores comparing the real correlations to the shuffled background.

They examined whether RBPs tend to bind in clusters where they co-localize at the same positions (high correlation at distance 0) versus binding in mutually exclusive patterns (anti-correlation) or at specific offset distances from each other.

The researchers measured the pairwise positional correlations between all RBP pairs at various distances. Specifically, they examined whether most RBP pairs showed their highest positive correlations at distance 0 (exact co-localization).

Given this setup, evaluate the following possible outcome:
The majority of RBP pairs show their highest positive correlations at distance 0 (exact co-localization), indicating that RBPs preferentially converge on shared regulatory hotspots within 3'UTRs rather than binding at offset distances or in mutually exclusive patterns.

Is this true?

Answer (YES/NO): YES